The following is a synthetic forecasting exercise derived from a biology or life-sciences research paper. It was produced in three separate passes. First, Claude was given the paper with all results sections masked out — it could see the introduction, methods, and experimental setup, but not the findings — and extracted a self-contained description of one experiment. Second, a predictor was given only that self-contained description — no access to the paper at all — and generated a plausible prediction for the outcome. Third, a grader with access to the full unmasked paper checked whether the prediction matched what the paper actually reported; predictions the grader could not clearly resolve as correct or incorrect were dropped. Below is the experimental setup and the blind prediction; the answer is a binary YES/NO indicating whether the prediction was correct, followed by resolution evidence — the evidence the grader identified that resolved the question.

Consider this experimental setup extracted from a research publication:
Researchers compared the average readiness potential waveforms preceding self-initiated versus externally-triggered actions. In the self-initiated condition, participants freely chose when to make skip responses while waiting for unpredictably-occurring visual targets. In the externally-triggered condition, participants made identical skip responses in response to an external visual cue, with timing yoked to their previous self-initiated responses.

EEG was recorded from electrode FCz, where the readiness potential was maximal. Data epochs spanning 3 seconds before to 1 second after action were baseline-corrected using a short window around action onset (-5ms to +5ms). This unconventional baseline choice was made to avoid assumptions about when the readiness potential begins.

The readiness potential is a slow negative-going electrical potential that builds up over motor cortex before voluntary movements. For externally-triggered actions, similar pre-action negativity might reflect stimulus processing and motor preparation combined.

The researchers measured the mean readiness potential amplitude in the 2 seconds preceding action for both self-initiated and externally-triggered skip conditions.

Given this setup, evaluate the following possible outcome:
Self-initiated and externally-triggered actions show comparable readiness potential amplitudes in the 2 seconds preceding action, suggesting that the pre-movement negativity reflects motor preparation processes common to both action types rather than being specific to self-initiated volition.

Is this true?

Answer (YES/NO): NO